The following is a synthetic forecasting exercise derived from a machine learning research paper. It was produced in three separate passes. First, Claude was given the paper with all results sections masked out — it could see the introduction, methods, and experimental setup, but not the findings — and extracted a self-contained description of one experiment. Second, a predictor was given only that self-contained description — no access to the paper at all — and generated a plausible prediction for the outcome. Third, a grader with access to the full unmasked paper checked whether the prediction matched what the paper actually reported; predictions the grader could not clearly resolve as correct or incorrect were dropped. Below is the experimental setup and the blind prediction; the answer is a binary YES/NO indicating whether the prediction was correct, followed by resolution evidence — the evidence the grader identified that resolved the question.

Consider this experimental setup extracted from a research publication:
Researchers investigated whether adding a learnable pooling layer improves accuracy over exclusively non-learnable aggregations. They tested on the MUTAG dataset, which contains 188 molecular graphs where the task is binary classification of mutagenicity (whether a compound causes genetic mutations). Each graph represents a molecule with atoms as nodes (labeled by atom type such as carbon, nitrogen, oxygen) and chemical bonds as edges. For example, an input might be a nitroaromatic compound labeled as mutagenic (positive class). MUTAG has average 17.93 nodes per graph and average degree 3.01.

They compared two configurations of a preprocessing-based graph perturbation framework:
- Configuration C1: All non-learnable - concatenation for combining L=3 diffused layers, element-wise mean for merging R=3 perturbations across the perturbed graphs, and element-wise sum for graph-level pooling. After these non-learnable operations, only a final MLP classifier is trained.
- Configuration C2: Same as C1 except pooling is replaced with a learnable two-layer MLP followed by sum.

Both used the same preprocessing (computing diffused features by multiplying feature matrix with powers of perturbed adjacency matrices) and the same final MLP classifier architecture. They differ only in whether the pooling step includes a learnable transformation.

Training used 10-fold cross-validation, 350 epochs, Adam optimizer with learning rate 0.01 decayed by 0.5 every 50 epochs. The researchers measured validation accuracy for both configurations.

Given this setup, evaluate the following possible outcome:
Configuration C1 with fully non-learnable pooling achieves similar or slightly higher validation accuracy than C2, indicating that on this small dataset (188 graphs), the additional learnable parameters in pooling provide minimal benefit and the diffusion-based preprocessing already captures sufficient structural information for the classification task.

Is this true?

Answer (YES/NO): NO